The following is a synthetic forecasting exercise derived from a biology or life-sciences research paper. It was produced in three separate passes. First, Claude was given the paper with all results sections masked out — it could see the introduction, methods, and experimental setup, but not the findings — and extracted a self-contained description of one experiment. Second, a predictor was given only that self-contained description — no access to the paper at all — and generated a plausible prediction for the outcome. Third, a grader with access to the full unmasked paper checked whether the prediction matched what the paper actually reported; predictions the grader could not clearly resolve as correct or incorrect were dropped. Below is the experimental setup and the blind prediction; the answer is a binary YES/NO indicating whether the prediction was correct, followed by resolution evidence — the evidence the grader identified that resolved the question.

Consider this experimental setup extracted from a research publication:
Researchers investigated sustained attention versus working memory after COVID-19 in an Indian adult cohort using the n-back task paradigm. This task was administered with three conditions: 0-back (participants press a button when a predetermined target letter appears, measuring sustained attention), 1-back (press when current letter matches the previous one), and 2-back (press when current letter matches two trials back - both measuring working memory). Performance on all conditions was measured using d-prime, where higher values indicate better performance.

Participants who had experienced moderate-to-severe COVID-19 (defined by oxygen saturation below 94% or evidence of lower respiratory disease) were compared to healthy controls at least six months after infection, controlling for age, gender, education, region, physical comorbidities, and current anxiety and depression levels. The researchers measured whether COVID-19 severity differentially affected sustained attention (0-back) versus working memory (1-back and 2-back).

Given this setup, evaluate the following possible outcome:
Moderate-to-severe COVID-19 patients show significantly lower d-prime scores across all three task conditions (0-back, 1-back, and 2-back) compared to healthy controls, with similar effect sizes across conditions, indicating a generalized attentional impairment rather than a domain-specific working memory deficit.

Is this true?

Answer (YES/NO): NO